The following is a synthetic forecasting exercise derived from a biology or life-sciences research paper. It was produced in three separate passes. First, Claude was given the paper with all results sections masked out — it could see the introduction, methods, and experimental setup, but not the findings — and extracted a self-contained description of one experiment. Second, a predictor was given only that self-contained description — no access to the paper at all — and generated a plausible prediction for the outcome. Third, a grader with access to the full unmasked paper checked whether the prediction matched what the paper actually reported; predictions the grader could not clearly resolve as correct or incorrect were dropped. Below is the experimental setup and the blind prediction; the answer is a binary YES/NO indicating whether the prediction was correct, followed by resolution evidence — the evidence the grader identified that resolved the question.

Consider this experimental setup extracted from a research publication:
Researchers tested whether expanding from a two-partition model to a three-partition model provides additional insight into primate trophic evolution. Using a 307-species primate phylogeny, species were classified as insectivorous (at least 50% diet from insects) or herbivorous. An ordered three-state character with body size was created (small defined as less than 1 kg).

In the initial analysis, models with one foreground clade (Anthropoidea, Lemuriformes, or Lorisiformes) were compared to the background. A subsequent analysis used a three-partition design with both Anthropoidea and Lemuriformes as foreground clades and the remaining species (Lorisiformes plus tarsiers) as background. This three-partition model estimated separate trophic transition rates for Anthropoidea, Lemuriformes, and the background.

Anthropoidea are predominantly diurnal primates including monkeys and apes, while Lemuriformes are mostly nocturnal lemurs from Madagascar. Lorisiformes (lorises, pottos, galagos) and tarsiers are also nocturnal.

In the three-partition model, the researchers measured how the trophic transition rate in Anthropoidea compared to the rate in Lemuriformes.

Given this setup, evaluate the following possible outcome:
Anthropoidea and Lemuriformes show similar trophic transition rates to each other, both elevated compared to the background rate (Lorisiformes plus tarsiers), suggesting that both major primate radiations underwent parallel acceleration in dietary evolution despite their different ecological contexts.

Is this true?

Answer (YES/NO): NO